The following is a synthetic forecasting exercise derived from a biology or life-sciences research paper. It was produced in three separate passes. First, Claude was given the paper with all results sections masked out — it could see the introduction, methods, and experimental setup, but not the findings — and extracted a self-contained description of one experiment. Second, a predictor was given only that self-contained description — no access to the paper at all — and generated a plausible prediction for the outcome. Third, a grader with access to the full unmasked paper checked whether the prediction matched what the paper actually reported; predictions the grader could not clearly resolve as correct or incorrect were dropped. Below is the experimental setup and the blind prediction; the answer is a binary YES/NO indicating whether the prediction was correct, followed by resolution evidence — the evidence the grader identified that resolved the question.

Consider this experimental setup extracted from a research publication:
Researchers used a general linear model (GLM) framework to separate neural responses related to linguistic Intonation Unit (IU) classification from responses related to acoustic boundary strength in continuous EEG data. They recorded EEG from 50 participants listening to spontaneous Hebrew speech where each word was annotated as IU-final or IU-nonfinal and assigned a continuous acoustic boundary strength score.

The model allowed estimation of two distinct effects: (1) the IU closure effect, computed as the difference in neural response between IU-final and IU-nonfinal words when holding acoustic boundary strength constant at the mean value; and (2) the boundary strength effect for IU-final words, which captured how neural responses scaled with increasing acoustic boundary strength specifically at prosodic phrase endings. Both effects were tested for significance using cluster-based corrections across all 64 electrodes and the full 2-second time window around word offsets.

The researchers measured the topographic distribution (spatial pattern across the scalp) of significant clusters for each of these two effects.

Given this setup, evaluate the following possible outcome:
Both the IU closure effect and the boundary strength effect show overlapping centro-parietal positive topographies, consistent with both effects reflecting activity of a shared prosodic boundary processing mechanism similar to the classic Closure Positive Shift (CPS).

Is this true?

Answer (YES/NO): NO